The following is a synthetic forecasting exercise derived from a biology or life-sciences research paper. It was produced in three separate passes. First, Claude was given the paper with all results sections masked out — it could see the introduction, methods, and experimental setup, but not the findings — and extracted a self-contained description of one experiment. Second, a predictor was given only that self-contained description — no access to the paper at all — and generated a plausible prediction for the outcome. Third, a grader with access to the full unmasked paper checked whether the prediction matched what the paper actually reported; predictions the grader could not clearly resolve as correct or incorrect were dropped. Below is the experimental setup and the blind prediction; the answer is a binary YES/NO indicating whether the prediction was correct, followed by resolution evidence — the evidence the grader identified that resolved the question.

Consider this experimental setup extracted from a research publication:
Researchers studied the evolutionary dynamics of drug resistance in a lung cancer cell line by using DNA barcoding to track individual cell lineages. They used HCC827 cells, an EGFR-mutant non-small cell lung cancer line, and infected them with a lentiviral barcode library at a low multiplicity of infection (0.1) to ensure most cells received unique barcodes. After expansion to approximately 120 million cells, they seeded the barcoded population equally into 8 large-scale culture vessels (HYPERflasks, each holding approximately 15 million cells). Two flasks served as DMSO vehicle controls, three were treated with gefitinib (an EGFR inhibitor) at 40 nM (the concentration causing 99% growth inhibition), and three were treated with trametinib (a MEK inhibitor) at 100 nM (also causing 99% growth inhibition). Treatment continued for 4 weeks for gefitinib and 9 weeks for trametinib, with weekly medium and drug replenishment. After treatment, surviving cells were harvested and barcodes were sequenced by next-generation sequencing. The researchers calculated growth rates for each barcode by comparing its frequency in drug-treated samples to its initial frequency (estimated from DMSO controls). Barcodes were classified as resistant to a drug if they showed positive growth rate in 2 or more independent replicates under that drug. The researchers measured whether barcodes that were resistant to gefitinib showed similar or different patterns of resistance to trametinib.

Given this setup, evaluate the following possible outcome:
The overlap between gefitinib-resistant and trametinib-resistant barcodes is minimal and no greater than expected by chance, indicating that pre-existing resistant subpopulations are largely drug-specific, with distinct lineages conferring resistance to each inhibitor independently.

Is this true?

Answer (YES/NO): NO